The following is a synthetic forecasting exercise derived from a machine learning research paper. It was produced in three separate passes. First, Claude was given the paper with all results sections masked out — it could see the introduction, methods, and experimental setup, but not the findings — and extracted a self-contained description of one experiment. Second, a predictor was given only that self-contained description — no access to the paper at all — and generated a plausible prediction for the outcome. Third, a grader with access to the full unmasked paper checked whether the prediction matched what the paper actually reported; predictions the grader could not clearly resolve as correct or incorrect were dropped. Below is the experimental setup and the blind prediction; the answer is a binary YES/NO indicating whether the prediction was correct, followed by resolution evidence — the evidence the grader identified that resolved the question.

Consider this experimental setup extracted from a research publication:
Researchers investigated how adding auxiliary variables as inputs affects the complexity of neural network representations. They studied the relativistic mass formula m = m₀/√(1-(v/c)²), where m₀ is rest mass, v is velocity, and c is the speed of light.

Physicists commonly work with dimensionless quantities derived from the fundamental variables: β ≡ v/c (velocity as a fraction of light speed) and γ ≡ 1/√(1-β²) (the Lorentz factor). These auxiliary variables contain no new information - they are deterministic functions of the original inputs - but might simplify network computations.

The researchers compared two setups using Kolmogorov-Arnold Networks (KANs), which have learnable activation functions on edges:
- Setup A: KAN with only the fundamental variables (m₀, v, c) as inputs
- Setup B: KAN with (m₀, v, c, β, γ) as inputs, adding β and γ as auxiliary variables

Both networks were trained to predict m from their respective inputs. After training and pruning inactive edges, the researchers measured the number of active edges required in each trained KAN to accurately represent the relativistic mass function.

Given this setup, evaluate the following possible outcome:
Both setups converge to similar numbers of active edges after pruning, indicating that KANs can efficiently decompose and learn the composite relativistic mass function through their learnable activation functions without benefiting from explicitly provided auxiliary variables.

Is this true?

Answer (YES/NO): NO